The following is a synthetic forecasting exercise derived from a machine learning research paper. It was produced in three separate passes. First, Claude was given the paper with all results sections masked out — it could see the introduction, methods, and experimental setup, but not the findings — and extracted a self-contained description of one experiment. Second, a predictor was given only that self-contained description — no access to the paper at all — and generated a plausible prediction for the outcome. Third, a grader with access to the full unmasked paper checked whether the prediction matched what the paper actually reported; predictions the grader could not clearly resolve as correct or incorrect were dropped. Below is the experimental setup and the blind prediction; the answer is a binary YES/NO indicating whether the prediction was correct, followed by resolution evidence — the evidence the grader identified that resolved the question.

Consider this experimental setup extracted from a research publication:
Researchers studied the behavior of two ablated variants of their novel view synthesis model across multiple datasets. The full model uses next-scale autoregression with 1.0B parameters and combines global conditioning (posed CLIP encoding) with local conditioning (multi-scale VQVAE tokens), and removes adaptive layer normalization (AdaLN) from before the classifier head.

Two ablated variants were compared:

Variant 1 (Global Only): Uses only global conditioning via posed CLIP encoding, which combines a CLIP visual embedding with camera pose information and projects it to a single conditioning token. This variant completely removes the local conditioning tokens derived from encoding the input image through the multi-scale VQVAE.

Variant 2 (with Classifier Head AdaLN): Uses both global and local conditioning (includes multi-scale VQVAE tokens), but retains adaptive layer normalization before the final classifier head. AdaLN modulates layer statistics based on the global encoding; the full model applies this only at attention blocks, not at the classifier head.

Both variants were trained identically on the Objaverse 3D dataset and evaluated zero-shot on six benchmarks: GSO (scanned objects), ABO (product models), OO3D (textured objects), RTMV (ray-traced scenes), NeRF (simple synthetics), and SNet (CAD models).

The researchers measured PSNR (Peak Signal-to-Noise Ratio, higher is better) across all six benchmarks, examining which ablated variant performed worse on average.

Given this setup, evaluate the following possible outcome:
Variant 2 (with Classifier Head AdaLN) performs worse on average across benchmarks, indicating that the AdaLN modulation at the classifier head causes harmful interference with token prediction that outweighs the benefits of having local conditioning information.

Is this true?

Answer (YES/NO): YES